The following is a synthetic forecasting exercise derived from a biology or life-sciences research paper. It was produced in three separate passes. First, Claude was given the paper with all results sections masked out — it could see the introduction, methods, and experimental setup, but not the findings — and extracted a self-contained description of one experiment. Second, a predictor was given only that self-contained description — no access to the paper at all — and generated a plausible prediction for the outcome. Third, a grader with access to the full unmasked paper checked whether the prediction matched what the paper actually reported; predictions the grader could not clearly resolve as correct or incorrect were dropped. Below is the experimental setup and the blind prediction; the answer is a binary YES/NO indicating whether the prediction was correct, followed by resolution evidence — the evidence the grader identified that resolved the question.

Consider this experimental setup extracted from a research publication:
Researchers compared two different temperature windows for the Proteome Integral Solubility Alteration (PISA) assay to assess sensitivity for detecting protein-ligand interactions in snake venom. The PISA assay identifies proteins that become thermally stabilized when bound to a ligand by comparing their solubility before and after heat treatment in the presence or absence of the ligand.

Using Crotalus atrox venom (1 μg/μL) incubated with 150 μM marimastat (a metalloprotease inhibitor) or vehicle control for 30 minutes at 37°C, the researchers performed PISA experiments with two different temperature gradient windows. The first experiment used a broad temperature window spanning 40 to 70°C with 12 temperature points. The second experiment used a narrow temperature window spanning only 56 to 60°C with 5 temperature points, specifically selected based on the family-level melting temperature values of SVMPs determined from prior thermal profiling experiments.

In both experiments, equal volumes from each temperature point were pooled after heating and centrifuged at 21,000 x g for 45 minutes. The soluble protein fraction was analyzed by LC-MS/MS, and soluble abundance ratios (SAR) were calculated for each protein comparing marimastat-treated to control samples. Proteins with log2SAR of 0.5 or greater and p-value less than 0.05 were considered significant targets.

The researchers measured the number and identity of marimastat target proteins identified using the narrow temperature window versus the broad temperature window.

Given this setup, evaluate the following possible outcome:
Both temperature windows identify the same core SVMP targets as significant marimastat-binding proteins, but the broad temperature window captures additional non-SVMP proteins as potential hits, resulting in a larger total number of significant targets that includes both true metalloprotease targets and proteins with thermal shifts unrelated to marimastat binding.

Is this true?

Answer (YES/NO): NO